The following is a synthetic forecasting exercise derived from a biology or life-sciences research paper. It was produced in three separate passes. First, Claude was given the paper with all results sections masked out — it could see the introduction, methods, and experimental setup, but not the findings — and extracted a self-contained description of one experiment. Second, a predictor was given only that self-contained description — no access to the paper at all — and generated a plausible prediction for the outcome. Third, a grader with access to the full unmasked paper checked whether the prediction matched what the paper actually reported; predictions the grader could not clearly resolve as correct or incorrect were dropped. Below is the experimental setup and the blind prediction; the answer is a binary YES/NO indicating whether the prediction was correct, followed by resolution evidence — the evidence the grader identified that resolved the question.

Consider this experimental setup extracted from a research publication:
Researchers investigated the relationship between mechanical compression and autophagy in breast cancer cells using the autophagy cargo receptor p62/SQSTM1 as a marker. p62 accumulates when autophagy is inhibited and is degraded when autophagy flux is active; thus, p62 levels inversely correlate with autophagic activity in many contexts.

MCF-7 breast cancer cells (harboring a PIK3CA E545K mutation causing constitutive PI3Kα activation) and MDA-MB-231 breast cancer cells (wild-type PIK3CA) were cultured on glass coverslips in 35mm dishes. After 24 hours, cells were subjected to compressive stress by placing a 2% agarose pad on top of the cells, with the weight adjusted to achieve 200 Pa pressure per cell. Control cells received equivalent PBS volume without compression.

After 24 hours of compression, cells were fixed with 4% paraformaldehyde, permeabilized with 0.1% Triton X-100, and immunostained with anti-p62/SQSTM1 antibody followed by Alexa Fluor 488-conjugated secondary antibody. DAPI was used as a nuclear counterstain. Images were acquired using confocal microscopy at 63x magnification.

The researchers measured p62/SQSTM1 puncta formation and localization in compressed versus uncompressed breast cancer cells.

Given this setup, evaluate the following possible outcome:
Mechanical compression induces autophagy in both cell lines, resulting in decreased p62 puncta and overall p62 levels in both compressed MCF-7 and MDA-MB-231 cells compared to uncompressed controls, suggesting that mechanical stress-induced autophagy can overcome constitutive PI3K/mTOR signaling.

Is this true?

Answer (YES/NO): NO